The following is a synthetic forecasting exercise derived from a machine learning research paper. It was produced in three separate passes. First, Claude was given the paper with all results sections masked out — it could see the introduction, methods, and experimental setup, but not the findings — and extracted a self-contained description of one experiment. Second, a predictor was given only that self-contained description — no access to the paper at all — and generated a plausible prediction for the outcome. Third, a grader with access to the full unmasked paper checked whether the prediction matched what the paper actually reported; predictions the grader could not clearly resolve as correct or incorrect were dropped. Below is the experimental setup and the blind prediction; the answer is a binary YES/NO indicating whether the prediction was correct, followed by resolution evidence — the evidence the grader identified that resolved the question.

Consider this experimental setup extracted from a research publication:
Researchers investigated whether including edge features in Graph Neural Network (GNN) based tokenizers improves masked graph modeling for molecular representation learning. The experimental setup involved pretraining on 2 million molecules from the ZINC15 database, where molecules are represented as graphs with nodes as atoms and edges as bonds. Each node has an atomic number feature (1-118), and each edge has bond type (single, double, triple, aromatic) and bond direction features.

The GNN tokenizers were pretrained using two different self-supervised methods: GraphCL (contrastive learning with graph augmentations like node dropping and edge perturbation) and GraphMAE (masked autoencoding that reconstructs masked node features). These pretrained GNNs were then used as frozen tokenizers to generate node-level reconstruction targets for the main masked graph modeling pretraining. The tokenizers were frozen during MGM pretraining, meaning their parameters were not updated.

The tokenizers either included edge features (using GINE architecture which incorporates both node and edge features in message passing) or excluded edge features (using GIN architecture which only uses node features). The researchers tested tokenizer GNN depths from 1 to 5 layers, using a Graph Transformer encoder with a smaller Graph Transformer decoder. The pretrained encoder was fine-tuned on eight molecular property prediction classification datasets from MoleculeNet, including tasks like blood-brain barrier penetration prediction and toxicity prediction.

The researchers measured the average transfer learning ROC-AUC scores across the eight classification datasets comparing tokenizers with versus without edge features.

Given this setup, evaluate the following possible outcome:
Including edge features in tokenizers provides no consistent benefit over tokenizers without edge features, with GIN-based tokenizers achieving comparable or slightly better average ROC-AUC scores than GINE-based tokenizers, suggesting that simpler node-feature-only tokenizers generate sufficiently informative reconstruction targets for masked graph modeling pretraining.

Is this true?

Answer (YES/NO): YES